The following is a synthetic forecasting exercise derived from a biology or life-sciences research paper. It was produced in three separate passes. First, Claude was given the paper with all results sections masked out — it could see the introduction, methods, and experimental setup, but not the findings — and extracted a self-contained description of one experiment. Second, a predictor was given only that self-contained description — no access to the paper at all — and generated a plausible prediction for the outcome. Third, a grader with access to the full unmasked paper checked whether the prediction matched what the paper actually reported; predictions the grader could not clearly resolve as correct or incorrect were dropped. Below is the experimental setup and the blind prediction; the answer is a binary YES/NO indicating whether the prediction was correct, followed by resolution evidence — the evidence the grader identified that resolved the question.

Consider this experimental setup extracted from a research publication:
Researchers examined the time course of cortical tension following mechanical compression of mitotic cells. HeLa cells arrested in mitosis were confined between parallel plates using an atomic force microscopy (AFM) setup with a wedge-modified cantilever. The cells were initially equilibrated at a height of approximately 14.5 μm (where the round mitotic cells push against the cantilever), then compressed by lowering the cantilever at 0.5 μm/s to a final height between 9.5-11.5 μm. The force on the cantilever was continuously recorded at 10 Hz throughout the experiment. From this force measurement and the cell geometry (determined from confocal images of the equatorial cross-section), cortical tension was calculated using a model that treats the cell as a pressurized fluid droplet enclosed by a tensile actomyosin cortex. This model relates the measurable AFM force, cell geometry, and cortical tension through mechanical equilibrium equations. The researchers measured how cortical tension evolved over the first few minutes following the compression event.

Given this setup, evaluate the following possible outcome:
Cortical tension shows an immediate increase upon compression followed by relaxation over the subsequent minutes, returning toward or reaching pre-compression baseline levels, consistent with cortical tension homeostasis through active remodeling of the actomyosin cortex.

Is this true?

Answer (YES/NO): NO